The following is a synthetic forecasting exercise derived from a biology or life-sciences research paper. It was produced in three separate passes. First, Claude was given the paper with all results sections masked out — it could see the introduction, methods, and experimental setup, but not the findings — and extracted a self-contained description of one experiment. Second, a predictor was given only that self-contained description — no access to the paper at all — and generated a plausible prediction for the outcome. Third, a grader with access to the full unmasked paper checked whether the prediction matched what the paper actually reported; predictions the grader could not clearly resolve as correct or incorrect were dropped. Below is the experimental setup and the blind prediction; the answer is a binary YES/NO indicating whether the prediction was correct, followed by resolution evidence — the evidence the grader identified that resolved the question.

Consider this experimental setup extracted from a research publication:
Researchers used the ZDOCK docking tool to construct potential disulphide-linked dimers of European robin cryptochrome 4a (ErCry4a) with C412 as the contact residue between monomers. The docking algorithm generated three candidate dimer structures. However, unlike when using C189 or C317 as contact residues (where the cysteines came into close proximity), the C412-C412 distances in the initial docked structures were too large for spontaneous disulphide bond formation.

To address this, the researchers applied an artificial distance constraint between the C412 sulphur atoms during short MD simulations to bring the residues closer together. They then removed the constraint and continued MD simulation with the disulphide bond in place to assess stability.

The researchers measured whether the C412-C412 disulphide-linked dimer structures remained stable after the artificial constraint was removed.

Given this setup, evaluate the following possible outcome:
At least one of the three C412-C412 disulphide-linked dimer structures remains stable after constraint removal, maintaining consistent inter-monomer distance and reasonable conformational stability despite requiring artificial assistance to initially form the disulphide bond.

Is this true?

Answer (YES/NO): YES